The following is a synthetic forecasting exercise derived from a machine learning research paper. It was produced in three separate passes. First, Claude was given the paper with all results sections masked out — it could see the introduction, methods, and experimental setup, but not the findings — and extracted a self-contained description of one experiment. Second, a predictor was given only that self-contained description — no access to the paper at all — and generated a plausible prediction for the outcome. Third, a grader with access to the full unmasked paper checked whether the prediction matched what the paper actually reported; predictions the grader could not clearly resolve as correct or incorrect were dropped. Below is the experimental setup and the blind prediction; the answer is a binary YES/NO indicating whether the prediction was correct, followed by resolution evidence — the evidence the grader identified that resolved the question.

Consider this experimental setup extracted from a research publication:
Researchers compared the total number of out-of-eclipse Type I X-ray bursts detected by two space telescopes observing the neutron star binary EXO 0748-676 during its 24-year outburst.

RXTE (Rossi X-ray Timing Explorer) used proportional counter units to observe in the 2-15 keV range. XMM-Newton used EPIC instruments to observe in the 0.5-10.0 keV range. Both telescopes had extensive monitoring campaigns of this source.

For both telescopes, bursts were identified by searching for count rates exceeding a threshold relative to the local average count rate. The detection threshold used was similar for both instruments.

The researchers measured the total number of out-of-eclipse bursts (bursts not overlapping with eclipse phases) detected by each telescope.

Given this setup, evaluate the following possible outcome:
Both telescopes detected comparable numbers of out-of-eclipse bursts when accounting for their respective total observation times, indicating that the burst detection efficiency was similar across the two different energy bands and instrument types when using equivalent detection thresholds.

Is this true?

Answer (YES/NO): NO